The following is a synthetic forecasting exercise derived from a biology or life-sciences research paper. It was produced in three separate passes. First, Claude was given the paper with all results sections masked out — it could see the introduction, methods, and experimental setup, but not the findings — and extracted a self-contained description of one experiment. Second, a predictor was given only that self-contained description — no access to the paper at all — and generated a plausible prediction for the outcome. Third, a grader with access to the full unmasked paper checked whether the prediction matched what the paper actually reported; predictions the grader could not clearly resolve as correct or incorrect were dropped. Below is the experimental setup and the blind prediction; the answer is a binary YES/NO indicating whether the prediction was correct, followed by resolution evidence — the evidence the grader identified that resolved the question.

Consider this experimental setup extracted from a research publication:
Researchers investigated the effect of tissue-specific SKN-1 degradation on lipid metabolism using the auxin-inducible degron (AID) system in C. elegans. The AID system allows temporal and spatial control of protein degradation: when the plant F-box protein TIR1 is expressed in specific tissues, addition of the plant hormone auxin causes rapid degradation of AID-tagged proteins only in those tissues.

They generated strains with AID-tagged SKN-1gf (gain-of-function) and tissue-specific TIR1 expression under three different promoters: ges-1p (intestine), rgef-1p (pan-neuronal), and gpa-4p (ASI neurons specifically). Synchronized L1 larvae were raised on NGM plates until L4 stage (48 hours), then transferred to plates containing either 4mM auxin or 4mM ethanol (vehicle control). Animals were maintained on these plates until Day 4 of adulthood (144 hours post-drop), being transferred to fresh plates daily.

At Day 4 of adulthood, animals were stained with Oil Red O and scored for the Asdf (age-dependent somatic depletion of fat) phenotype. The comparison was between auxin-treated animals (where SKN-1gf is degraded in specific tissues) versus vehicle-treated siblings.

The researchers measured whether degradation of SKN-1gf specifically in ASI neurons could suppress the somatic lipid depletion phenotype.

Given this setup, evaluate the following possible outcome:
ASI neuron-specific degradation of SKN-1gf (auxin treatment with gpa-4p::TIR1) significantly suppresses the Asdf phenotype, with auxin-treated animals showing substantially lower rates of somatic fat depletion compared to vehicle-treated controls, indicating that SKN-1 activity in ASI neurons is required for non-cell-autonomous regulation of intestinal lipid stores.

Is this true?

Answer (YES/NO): YES